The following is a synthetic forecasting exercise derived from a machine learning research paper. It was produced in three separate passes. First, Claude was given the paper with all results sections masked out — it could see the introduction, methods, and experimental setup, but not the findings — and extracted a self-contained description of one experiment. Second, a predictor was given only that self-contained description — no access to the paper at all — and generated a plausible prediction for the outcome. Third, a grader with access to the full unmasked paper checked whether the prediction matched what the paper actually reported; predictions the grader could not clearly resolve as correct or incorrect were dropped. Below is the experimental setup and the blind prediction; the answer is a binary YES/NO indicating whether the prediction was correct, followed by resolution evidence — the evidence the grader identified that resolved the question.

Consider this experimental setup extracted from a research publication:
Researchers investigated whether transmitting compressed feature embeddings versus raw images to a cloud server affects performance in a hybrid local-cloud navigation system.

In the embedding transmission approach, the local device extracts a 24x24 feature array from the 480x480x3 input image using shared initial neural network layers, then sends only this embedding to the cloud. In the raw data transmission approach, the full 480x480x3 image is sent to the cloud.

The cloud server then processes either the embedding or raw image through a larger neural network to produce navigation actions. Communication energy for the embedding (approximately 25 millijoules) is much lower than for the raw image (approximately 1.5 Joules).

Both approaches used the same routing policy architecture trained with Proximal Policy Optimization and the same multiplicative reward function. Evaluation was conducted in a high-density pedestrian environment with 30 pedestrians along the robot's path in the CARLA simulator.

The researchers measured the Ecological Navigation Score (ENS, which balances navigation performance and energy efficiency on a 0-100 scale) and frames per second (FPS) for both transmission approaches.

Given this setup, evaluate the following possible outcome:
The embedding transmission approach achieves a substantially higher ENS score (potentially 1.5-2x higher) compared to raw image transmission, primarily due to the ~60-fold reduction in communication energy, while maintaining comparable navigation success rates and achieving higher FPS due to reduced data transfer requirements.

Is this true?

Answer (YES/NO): NO